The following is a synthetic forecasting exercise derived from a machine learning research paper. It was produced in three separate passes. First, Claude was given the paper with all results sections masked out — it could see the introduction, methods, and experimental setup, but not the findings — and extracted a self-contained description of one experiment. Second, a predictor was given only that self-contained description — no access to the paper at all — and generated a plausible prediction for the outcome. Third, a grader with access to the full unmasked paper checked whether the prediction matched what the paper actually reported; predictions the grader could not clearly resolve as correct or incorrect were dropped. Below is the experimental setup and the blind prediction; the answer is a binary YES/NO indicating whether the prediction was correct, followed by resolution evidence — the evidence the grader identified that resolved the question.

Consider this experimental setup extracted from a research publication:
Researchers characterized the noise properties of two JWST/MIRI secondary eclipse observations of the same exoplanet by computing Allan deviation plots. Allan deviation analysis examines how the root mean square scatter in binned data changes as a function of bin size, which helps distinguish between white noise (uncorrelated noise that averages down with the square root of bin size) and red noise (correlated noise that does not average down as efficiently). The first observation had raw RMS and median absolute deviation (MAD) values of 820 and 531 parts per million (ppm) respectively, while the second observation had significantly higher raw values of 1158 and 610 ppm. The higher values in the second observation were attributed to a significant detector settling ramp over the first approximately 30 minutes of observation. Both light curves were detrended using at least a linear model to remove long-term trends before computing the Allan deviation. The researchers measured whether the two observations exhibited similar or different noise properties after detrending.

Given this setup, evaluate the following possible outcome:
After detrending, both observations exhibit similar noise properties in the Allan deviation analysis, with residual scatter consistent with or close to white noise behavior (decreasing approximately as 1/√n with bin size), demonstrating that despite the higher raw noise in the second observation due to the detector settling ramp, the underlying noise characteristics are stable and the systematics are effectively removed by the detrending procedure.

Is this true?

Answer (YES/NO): NO